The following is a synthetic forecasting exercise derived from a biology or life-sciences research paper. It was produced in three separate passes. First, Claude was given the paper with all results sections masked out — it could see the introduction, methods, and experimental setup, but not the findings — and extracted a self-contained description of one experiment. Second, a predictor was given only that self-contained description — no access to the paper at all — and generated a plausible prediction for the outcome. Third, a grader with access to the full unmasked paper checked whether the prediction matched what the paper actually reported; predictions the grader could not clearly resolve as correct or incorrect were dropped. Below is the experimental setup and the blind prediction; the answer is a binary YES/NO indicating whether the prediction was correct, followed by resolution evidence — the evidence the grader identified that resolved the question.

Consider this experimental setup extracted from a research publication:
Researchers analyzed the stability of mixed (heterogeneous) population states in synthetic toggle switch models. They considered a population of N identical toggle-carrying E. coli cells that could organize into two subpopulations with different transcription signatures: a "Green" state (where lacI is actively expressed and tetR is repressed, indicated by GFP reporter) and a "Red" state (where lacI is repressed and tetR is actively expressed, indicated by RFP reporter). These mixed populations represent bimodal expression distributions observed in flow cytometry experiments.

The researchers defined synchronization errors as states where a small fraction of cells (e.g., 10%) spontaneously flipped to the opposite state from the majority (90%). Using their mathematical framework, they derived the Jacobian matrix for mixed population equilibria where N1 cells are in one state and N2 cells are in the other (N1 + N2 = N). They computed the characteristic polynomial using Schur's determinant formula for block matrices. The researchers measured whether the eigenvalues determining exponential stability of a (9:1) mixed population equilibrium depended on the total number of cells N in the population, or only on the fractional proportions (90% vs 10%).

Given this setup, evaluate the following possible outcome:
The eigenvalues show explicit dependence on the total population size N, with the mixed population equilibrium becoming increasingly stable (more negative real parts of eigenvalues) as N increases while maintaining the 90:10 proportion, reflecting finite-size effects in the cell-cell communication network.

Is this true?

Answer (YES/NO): NO